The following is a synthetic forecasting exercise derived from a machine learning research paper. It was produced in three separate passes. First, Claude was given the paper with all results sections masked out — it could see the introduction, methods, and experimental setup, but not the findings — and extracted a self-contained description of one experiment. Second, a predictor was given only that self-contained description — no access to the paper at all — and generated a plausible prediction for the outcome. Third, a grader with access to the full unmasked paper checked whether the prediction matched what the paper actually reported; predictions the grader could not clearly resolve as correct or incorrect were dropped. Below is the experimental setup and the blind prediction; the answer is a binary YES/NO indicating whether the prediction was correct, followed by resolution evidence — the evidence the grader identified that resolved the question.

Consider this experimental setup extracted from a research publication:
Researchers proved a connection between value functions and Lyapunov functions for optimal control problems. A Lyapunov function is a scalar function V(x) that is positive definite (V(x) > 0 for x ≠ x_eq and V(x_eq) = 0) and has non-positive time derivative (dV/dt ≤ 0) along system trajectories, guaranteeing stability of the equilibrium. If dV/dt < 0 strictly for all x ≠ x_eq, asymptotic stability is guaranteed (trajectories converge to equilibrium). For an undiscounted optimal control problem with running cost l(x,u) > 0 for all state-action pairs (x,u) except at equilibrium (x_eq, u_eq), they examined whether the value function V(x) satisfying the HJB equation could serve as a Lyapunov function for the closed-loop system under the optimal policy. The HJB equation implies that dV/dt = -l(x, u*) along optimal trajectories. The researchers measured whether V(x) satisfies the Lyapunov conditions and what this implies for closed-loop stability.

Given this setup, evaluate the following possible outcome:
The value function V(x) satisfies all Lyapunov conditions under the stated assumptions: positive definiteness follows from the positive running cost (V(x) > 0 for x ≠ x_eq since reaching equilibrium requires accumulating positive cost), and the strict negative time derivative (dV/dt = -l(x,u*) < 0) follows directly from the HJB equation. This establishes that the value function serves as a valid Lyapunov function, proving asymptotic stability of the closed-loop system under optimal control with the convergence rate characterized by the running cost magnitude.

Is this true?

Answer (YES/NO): NO